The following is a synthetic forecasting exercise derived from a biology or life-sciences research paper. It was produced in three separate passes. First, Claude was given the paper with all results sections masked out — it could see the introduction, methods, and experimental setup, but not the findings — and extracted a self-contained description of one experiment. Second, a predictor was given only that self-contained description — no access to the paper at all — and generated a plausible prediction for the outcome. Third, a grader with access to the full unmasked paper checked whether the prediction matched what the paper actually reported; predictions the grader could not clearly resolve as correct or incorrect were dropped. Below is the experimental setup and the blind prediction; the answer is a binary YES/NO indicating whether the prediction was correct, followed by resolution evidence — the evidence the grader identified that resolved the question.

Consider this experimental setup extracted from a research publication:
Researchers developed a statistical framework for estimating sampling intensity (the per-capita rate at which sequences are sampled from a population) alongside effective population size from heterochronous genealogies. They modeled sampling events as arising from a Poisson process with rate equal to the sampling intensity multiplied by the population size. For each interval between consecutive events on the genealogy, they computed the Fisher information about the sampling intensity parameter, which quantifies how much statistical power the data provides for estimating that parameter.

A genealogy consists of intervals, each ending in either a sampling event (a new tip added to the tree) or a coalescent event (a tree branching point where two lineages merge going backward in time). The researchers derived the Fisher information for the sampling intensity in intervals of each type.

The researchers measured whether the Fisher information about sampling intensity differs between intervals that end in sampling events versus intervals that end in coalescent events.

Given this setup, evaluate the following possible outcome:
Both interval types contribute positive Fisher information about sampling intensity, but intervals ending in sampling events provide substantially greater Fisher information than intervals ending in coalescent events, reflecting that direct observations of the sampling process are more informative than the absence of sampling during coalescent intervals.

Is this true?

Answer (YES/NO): NO